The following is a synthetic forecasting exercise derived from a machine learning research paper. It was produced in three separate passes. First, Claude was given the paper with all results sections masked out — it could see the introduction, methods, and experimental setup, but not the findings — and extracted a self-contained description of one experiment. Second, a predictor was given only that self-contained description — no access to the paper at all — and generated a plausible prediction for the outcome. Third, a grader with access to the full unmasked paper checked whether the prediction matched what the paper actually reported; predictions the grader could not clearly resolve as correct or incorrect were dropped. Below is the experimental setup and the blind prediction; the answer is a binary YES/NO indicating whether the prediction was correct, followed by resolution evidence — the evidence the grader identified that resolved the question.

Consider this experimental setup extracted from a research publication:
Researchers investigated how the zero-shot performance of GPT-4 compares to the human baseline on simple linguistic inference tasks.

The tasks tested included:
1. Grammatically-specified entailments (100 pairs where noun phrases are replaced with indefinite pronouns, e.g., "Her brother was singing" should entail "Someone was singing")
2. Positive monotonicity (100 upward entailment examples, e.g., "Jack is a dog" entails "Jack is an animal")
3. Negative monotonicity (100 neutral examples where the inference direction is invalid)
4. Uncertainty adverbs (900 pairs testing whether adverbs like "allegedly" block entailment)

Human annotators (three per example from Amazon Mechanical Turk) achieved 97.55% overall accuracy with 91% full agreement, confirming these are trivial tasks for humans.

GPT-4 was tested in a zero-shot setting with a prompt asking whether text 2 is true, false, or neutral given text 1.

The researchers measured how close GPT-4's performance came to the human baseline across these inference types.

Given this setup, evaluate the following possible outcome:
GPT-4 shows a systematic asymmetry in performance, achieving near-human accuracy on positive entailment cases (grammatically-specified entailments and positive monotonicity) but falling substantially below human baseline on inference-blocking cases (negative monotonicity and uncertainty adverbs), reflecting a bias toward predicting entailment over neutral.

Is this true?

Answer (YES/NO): NO